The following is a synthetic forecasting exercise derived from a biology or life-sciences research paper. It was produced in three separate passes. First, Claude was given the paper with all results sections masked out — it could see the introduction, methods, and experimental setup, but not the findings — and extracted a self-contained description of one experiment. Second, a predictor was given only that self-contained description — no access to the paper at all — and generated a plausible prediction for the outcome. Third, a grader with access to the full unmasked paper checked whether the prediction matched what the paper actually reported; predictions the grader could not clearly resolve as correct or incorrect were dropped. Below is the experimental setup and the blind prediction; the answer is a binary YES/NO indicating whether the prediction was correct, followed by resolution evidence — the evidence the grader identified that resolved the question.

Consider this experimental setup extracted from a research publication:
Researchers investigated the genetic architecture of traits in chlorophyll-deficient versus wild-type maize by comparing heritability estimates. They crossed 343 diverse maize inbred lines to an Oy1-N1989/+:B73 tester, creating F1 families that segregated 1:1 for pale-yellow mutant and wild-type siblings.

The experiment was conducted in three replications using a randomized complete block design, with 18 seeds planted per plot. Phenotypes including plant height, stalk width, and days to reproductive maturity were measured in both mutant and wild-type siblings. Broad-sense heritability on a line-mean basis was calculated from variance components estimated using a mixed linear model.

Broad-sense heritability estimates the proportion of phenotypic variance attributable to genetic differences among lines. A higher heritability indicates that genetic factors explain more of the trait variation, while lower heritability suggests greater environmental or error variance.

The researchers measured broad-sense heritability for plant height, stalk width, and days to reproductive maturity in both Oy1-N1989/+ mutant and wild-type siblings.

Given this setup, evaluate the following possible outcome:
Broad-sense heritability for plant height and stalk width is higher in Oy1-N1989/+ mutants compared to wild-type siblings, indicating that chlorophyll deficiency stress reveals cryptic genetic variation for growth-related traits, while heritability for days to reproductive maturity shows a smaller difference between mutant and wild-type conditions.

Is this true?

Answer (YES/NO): NO